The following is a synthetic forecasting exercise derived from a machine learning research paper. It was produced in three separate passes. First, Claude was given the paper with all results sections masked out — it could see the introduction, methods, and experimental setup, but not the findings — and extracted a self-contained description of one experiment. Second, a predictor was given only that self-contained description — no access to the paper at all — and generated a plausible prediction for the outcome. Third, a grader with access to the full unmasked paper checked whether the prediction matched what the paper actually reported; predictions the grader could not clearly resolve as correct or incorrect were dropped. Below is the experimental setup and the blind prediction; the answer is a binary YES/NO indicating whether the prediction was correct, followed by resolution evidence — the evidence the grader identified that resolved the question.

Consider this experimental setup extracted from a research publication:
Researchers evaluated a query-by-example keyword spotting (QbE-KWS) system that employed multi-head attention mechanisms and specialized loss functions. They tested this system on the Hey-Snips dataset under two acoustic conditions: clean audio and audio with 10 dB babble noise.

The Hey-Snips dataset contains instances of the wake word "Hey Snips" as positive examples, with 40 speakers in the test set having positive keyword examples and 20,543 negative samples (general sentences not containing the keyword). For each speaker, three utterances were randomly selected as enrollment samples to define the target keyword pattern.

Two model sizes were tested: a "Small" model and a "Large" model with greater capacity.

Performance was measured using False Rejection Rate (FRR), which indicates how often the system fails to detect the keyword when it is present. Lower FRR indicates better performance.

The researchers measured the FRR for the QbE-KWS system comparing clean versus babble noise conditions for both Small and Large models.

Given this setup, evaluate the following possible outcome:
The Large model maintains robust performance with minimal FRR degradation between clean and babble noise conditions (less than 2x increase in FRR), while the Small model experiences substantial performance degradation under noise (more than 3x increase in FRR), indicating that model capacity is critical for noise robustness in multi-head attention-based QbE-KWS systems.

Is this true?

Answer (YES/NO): NO